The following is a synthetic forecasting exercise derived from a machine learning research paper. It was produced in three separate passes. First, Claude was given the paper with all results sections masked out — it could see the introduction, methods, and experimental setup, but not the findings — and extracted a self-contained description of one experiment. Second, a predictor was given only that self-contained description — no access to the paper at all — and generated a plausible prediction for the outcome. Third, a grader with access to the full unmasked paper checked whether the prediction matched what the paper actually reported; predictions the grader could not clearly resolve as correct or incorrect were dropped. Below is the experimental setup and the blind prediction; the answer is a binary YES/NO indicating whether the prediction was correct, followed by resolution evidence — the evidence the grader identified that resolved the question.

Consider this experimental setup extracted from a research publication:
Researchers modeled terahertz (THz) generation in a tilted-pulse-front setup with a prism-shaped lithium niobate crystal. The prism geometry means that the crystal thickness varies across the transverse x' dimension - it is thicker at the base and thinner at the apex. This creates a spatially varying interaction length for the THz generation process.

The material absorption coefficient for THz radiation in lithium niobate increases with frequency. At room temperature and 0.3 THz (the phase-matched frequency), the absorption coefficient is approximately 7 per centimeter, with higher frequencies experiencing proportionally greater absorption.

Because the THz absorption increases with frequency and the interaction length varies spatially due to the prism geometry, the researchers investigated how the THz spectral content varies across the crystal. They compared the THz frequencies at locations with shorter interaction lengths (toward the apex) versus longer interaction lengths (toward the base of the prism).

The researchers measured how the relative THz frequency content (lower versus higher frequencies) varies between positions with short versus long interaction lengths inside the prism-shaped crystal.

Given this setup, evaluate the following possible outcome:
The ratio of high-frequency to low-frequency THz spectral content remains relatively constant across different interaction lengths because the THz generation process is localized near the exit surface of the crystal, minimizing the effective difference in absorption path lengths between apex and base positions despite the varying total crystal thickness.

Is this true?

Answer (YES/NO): NO